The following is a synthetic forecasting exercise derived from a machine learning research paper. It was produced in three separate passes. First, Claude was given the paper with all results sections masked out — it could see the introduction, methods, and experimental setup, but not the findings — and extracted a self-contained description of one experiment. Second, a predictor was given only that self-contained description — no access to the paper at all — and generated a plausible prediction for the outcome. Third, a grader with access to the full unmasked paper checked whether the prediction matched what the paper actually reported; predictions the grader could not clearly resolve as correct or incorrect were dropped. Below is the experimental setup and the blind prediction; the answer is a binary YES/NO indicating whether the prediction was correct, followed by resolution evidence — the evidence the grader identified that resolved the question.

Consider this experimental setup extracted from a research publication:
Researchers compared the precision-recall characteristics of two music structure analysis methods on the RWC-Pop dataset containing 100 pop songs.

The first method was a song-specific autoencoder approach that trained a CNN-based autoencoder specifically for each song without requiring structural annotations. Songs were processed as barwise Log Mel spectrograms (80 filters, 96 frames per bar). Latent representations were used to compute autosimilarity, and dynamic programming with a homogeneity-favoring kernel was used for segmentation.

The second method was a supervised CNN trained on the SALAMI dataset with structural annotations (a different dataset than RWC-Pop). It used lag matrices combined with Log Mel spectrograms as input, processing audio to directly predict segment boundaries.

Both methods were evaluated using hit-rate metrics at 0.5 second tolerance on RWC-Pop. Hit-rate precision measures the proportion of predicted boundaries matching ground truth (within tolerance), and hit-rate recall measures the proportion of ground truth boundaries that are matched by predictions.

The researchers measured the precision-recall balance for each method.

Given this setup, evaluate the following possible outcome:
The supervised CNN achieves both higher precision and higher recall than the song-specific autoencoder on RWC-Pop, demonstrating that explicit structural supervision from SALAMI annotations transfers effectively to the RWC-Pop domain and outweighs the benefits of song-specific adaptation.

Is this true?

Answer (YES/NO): YES